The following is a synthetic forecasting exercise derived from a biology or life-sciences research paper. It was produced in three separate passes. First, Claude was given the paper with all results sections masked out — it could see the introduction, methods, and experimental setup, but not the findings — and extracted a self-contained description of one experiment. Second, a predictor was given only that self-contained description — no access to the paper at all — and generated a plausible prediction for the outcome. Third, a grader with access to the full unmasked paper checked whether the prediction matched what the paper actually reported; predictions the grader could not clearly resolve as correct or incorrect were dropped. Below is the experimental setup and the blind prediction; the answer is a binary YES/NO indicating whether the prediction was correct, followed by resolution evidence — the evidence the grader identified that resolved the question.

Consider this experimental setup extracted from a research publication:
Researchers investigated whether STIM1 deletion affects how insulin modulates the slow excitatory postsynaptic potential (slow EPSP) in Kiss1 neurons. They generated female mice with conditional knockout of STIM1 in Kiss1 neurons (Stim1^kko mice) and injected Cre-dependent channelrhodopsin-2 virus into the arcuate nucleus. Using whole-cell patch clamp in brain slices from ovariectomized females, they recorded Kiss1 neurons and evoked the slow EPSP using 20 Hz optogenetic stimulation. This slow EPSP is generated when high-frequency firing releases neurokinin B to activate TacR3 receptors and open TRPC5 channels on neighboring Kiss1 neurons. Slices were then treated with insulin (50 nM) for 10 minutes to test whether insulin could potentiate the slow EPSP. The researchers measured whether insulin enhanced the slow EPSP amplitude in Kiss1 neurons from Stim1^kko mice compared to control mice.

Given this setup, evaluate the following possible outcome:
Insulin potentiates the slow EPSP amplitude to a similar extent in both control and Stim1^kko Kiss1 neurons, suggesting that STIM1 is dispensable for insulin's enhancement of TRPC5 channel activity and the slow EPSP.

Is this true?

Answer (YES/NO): NO